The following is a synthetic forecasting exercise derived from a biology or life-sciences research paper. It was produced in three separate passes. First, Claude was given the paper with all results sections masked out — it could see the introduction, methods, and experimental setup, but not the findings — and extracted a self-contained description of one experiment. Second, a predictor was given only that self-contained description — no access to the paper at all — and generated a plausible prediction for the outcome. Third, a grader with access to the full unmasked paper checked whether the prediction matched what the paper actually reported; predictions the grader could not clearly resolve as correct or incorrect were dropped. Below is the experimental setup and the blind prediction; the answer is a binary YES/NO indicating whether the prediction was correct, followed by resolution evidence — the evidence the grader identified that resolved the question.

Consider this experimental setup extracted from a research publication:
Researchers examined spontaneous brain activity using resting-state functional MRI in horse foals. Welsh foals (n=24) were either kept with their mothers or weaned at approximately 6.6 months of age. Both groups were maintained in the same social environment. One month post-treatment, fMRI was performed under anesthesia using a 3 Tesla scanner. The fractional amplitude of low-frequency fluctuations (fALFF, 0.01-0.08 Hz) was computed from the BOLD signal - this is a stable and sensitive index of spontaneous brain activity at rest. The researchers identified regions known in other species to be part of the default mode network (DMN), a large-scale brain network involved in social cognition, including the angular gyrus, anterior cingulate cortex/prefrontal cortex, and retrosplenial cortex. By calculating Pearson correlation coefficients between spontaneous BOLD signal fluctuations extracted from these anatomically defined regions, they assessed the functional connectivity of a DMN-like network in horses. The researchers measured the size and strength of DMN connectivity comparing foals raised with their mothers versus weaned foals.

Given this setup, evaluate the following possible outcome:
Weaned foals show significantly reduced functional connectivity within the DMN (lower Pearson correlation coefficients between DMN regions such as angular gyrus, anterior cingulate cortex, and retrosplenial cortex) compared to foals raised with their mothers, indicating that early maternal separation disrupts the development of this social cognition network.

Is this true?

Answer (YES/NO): YES